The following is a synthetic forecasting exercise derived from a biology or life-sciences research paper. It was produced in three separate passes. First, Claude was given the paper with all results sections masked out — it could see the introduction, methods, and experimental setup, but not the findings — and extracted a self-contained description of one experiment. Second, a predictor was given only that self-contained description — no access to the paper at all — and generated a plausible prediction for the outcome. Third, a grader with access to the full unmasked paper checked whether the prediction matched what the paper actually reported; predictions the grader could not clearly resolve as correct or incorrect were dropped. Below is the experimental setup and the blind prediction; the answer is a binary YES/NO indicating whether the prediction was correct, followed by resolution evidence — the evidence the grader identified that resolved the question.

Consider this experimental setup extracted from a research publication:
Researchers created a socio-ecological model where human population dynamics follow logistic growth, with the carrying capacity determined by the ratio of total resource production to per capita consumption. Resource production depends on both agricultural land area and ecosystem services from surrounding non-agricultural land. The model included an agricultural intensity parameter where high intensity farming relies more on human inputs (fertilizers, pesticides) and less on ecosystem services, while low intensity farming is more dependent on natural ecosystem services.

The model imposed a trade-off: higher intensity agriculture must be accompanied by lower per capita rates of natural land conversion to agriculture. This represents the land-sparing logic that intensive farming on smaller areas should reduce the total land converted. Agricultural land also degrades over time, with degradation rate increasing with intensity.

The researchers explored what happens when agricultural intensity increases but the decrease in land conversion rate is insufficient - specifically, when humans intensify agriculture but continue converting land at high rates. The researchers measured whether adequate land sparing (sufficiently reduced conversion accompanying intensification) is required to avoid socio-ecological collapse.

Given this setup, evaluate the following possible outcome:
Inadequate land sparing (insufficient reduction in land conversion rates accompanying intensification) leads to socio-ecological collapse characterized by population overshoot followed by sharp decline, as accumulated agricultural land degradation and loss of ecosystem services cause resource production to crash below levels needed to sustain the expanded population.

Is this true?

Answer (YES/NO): YES